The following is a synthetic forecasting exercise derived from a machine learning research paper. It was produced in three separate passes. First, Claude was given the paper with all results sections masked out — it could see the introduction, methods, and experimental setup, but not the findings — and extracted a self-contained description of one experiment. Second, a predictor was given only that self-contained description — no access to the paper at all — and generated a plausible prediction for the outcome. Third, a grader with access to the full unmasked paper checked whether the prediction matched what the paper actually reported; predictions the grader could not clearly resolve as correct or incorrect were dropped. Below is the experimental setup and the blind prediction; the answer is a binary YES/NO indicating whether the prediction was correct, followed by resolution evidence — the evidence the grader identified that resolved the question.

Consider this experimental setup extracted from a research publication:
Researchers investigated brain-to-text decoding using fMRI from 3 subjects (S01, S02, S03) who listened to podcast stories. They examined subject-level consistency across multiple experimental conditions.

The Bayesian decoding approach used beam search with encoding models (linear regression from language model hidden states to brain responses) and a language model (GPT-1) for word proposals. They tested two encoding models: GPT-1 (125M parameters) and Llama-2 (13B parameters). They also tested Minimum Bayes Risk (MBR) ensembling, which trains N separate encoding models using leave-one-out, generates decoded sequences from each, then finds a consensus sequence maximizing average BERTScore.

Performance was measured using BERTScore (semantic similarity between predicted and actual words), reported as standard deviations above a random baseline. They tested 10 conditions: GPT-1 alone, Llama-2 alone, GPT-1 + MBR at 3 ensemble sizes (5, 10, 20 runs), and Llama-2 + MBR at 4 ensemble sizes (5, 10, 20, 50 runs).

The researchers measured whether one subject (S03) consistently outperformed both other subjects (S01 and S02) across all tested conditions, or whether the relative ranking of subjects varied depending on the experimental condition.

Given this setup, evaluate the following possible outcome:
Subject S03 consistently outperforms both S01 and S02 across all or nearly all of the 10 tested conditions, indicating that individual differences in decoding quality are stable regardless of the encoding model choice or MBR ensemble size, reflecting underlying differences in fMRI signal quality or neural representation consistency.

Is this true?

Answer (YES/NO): YES